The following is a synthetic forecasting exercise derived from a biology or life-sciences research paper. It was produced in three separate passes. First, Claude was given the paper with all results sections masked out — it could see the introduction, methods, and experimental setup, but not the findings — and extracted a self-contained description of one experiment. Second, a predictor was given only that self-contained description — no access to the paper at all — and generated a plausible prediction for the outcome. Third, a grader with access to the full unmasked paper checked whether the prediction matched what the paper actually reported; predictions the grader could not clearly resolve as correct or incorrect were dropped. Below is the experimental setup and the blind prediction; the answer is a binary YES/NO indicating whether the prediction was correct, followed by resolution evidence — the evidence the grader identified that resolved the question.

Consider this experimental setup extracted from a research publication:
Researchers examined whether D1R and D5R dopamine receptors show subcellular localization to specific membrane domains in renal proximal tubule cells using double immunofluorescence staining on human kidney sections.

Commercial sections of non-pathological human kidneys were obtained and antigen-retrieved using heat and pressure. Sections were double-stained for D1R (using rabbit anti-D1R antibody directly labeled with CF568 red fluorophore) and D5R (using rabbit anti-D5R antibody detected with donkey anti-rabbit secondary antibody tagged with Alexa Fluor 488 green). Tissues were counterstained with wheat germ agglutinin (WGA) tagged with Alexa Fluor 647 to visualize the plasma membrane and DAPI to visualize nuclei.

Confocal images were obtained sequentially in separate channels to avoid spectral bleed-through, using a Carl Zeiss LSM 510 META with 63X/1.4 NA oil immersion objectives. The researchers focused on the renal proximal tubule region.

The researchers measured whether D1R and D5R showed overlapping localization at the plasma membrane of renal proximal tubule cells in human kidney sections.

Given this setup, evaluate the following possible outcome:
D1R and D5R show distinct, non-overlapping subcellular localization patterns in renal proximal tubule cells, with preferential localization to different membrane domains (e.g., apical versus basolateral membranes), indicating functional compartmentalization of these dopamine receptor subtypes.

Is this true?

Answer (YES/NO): NO